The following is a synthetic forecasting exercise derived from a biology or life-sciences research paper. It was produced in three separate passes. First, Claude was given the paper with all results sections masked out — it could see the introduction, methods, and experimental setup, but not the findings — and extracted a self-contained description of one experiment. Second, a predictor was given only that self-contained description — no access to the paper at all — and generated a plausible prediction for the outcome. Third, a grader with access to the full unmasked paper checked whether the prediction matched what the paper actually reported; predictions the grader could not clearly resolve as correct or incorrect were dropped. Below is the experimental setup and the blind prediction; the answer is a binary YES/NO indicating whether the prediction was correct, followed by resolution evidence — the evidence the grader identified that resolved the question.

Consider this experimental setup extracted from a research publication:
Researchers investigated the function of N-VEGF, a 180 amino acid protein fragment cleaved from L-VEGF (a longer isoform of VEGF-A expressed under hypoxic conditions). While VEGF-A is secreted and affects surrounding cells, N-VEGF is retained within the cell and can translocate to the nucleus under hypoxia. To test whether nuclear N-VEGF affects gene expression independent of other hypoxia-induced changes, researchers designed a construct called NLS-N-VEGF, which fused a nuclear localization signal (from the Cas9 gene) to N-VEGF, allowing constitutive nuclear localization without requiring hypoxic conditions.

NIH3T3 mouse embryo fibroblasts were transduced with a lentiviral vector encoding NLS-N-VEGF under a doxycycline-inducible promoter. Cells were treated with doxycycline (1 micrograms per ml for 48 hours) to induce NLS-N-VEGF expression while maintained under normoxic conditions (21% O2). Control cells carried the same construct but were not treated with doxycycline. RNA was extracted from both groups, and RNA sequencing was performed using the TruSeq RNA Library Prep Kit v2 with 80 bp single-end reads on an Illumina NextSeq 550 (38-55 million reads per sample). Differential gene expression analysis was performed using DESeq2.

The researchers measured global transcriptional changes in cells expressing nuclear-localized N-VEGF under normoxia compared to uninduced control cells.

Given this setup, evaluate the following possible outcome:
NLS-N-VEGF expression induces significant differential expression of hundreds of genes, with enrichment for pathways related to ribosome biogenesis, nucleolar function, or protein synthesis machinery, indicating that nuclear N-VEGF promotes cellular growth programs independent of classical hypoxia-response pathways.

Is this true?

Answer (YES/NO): NO